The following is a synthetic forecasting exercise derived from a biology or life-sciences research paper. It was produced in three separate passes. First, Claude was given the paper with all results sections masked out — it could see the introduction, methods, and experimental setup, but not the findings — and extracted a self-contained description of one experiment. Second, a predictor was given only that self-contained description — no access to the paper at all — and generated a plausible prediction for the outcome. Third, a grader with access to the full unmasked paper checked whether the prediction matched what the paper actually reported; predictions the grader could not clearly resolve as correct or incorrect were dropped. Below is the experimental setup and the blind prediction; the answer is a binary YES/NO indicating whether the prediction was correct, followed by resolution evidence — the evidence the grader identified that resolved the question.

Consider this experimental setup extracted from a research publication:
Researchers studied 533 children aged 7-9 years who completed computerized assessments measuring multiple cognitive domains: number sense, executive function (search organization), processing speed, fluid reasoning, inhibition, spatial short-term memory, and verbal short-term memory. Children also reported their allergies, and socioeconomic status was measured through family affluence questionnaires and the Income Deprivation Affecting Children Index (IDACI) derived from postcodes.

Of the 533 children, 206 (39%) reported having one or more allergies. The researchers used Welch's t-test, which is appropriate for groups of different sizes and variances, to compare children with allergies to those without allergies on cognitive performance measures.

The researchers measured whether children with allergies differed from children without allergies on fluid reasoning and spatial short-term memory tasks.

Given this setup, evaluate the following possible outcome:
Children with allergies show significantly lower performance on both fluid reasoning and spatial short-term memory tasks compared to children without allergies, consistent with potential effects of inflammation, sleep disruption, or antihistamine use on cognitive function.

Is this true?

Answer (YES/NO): YES